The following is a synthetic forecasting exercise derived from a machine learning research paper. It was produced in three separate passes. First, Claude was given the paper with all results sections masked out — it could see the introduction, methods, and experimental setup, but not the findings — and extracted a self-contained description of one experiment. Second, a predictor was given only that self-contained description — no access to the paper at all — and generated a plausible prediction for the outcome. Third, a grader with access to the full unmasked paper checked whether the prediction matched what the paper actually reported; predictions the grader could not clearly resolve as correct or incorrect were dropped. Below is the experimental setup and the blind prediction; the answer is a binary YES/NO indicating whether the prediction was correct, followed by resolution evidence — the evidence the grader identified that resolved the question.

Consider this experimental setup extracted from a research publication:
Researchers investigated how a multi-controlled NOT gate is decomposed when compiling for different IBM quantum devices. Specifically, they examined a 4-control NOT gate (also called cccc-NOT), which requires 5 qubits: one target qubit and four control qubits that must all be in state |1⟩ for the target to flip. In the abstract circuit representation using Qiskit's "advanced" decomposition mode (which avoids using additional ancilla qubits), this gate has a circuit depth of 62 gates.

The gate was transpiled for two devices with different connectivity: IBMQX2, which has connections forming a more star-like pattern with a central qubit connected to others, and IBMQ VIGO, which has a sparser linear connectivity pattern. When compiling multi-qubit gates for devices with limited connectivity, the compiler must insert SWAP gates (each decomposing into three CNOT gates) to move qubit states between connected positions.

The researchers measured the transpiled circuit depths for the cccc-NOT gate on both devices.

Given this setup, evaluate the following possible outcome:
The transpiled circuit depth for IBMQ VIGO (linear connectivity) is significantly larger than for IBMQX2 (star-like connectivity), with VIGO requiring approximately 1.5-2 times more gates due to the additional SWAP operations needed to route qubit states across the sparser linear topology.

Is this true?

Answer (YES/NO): NO